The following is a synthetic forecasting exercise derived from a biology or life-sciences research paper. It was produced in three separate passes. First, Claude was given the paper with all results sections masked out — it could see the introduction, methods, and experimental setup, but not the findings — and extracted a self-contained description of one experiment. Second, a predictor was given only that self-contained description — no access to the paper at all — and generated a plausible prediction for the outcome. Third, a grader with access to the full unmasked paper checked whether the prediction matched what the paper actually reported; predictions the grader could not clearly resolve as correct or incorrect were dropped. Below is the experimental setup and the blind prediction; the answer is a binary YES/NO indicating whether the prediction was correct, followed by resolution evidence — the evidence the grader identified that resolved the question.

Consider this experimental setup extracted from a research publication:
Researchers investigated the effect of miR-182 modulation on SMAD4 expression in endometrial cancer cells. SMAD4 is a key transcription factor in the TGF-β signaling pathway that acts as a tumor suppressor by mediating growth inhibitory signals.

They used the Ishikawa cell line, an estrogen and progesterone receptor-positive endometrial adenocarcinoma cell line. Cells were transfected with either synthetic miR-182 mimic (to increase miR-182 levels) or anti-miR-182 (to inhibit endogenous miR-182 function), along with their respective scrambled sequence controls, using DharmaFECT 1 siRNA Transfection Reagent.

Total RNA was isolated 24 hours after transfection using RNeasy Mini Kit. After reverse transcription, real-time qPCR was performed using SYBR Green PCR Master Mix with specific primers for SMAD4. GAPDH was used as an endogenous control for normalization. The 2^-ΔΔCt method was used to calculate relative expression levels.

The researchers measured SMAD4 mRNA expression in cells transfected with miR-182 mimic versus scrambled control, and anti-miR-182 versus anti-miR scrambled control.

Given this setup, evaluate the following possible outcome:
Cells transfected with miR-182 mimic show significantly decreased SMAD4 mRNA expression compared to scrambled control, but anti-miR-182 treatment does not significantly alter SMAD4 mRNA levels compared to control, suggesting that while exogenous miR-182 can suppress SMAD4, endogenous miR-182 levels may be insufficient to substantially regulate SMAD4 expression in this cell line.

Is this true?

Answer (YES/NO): NO